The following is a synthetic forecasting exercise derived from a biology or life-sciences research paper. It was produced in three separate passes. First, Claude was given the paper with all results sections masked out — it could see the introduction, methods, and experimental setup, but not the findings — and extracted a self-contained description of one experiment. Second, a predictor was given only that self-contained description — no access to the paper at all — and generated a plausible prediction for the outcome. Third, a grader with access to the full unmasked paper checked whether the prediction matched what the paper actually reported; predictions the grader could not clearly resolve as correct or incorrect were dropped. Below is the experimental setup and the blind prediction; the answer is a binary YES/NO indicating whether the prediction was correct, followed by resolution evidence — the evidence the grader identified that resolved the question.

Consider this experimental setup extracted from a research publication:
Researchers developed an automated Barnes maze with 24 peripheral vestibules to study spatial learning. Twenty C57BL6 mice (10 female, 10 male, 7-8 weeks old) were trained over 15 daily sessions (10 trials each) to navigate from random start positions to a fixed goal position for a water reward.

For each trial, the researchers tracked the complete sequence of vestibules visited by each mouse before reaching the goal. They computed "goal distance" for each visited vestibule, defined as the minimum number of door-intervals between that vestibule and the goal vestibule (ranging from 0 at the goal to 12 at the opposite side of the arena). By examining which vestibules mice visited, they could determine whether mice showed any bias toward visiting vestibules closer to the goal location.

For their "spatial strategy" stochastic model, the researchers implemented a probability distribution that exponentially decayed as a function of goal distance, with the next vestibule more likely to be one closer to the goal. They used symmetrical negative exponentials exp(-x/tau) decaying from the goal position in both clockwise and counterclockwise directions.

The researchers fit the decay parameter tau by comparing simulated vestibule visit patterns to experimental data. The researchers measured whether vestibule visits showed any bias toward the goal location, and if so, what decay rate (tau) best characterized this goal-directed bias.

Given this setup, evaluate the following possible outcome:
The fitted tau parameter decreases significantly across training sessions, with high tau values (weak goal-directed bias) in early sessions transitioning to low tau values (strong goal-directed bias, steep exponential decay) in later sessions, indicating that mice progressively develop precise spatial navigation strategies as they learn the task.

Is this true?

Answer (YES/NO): NO